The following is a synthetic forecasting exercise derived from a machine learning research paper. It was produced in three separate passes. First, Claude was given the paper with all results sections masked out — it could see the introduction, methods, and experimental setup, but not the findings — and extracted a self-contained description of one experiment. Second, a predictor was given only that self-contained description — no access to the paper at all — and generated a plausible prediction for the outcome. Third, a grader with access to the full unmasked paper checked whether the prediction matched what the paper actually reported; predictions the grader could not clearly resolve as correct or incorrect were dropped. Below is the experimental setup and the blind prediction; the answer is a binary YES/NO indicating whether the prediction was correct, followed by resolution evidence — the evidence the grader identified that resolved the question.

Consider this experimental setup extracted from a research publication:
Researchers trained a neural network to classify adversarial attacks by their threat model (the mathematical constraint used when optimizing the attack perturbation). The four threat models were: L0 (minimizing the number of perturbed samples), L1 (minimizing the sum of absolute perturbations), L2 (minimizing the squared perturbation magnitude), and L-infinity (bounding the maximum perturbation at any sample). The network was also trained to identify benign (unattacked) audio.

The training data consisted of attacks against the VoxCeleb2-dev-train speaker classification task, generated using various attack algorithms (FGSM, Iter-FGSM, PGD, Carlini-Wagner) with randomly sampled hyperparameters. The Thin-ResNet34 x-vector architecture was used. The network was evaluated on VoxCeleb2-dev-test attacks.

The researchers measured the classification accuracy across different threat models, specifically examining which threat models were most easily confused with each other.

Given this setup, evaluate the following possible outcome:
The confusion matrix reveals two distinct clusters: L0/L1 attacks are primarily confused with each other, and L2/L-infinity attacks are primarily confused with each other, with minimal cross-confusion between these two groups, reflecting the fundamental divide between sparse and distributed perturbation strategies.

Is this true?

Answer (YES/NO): NO